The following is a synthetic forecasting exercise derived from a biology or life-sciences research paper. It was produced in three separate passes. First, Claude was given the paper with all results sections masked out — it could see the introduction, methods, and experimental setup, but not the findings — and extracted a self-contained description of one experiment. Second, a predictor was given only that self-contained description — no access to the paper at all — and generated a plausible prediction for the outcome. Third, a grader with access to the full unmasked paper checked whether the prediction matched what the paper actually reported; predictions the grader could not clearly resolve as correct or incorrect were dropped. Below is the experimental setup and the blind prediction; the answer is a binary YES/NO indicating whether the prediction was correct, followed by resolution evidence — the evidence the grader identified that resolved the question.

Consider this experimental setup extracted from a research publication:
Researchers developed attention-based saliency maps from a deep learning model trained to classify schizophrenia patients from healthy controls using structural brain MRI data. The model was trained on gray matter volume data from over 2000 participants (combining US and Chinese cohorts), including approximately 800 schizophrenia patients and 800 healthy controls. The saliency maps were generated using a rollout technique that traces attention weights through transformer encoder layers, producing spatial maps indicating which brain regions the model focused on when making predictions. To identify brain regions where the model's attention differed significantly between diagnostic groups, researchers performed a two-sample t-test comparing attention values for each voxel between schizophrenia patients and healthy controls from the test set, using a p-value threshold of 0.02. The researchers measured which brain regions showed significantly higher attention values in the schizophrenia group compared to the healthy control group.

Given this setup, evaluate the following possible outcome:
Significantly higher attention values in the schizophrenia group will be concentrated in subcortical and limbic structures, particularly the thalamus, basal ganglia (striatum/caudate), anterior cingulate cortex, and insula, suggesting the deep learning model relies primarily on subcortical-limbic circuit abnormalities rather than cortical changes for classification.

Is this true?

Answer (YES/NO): NO